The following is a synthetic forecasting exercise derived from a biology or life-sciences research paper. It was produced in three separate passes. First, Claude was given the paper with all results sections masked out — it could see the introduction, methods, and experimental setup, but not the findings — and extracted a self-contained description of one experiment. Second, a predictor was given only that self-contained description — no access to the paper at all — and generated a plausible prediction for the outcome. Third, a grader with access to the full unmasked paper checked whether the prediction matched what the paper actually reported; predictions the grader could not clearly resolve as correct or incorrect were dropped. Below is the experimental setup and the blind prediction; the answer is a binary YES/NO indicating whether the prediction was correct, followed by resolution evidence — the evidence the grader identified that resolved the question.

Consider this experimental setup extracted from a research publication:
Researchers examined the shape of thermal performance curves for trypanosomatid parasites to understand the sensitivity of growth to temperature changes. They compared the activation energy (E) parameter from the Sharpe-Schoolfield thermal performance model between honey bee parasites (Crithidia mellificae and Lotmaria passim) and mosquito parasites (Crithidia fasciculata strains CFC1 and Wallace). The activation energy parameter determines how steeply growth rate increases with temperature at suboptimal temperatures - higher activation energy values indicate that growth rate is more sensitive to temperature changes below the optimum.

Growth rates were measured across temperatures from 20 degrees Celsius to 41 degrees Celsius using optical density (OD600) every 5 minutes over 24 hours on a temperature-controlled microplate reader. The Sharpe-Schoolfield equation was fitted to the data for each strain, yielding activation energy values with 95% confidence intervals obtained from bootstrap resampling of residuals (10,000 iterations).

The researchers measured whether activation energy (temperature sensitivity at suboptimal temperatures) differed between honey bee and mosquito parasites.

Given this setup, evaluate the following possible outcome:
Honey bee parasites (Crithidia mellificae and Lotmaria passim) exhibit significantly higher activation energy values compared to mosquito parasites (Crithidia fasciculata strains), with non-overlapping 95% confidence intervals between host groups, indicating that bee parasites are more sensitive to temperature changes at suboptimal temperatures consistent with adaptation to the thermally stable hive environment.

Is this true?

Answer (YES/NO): NO